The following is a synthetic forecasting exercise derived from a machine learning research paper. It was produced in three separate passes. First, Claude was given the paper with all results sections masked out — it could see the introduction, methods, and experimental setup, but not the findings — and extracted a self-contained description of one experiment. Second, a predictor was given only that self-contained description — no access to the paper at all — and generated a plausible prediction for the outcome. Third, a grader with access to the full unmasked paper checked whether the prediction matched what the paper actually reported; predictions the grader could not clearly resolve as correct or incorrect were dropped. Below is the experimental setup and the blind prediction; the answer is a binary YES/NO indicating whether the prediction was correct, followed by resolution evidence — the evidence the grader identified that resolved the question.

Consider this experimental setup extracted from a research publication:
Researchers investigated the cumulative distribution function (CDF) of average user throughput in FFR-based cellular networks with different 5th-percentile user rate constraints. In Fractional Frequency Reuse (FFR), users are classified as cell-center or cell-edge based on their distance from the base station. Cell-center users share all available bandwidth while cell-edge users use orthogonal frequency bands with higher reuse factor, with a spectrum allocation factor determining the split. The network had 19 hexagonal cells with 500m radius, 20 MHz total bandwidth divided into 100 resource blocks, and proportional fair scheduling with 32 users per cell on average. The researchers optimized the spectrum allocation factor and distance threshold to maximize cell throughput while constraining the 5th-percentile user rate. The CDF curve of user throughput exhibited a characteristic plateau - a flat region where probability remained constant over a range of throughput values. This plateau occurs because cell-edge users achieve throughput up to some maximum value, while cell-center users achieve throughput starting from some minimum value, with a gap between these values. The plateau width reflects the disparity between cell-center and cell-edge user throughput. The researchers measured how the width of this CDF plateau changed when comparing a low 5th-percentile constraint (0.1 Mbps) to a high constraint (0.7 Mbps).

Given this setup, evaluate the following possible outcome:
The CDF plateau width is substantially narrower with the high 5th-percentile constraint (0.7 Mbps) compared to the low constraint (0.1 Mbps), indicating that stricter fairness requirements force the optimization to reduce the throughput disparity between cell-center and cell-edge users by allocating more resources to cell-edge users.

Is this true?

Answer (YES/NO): YES